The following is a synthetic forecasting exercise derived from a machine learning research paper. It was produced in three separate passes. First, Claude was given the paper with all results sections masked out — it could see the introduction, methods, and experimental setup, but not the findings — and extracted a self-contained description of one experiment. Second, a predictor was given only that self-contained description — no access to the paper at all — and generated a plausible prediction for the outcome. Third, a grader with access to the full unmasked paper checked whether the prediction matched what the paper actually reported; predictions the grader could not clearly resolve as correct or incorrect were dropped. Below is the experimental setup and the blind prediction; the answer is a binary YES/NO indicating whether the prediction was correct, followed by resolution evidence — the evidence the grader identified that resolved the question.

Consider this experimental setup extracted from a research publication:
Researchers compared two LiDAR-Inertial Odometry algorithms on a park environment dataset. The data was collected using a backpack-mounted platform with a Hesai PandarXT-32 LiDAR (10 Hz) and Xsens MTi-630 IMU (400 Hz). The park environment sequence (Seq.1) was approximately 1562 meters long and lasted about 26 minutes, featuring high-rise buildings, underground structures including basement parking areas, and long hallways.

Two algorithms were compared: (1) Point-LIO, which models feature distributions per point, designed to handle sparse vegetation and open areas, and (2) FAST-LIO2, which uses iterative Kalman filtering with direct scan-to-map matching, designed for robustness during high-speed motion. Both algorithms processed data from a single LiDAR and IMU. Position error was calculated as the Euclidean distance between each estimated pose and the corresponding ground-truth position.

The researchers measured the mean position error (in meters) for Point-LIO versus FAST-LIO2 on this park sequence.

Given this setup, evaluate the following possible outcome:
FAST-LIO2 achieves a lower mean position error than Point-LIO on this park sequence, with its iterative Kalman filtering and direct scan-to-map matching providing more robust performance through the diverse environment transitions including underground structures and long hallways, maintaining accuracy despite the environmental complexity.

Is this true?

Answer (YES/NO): NO